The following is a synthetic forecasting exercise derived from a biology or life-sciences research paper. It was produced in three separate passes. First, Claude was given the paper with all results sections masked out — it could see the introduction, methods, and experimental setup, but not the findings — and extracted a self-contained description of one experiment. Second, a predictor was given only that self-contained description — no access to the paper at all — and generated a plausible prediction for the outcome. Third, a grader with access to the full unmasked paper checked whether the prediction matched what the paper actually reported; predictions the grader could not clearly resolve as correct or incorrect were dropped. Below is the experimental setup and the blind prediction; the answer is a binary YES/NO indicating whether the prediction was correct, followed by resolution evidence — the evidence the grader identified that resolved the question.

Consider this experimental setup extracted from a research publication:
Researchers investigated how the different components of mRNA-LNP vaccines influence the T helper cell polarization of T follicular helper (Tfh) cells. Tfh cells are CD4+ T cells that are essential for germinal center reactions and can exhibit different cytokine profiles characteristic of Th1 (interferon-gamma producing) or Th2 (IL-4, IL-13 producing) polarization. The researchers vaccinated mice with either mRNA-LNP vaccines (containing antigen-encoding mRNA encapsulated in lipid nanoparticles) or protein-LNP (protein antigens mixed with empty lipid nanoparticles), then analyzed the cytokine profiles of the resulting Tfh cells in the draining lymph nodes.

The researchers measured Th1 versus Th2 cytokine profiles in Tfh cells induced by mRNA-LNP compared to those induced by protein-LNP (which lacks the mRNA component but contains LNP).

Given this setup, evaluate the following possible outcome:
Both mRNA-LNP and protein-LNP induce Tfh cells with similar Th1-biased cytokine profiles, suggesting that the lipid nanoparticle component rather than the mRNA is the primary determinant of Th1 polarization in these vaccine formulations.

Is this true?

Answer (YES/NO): NO